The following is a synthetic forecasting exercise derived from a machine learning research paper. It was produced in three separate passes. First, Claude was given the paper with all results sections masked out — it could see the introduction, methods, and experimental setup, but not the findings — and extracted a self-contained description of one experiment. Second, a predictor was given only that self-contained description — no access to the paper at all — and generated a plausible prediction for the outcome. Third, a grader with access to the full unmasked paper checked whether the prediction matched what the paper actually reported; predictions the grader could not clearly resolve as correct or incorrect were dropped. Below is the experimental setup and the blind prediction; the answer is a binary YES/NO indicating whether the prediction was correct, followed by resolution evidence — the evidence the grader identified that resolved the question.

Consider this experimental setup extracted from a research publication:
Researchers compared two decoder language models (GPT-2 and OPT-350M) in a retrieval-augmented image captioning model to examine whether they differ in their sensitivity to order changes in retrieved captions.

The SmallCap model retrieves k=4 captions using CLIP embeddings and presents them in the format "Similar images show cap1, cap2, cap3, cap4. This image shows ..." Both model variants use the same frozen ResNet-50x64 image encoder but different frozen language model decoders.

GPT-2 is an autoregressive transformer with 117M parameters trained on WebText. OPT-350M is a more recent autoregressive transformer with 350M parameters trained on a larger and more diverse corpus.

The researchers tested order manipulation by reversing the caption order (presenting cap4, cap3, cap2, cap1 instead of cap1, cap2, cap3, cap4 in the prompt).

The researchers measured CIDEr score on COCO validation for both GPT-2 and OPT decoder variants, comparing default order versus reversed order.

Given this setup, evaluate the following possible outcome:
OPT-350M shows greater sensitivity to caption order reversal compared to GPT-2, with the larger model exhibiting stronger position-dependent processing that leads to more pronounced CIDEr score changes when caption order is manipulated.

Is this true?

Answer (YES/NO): NO